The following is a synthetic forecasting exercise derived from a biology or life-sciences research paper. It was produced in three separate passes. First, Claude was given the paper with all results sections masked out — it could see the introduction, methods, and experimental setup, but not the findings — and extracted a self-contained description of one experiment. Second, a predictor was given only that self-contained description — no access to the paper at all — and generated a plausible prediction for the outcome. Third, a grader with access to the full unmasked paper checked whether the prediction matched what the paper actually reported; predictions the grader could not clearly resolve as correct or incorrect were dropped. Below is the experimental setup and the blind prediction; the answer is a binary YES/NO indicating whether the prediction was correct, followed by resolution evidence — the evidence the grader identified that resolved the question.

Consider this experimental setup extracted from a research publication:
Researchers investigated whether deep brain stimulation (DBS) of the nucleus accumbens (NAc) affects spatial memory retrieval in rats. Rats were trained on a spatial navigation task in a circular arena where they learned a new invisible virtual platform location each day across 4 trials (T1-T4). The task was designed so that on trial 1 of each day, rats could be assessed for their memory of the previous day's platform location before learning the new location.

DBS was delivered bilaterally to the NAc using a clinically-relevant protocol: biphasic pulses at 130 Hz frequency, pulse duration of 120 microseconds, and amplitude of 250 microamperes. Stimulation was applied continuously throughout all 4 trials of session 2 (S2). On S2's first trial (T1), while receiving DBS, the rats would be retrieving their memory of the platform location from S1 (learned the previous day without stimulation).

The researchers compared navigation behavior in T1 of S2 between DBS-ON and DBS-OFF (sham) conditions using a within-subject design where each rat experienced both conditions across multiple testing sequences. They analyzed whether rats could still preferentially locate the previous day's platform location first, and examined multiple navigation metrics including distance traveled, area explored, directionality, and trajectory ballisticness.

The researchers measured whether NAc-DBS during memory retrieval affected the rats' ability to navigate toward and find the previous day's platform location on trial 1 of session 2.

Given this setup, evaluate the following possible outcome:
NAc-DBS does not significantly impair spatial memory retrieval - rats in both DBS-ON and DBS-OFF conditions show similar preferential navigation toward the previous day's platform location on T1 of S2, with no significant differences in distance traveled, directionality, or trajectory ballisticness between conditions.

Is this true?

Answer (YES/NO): YES